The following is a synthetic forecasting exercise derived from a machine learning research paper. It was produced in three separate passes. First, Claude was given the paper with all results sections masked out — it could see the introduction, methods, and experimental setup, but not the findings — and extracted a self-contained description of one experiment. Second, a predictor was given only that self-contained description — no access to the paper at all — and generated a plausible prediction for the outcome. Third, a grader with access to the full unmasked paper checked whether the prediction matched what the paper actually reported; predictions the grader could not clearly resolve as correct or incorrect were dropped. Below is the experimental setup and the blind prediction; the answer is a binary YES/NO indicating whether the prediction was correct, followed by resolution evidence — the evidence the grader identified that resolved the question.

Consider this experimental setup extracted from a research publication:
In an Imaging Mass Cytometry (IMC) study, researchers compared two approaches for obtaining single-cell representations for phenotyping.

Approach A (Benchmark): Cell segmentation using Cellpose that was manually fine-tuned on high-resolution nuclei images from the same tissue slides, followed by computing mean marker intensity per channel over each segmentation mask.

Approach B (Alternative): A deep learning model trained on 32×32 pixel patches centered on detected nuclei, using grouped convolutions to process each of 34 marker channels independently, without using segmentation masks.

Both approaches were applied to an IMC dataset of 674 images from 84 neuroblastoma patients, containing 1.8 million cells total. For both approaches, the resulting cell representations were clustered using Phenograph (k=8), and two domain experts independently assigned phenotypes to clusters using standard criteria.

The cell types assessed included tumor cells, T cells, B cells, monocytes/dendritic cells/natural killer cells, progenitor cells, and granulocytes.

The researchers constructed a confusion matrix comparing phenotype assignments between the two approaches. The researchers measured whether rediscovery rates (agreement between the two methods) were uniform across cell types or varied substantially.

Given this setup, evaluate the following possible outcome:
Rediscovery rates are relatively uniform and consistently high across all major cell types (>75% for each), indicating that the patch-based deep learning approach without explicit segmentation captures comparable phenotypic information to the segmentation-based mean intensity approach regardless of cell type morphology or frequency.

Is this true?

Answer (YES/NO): NO